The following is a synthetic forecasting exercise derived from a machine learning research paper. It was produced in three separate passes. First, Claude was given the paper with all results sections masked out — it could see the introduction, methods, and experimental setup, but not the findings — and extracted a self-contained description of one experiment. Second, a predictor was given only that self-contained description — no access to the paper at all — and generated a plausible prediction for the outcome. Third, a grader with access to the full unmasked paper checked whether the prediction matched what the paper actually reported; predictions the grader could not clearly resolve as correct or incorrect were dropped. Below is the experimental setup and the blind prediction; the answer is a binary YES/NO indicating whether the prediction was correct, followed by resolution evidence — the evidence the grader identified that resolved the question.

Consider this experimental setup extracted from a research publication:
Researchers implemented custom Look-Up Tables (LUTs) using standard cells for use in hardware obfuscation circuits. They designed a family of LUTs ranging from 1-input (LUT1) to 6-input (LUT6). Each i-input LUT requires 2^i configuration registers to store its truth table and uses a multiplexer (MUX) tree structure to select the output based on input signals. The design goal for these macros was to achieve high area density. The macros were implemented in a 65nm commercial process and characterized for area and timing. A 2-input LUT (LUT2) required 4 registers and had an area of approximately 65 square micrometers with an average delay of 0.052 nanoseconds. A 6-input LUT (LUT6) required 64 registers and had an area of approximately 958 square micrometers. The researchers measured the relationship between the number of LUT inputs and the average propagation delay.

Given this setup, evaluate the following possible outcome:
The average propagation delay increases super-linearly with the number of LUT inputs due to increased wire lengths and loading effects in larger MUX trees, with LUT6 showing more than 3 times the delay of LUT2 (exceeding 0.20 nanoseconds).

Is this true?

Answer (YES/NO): YES